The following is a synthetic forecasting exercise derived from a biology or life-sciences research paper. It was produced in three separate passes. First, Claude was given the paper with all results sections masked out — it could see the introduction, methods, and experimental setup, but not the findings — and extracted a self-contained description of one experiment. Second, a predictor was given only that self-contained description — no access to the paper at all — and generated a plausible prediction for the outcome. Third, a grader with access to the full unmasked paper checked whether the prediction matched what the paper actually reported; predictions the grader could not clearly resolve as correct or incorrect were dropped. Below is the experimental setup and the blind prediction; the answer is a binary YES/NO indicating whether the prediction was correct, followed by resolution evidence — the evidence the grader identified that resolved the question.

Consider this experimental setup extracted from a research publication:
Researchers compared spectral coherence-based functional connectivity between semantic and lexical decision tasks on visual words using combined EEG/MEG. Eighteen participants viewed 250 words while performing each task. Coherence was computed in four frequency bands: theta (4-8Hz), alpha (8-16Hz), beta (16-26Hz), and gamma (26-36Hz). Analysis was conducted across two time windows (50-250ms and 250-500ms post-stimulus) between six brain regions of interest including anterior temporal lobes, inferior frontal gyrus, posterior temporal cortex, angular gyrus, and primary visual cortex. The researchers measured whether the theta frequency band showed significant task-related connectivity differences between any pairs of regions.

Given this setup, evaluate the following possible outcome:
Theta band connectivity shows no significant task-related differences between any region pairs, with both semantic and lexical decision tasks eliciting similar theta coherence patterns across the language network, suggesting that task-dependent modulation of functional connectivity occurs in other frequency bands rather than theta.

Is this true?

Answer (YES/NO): YES